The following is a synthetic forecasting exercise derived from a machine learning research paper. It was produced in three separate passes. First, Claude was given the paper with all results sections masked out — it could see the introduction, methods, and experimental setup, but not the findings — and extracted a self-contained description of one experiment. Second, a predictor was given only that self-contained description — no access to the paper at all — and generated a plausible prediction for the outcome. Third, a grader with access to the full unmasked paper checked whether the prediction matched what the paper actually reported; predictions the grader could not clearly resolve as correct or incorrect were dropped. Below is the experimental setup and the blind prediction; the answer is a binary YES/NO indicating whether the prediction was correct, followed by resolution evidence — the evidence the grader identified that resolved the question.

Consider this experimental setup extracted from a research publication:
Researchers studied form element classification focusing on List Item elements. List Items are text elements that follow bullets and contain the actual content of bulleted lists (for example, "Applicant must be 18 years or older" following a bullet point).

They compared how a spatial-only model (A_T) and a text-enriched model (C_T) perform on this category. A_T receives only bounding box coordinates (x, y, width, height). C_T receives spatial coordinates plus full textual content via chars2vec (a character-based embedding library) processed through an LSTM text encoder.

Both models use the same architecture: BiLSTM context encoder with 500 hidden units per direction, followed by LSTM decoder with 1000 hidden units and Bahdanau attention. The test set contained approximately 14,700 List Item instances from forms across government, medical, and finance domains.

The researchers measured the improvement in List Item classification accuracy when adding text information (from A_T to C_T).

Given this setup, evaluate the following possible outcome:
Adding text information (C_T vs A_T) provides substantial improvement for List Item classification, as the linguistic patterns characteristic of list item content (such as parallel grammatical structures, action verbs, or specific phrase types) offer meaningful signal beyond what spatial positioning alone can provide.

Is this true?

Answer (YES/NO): NO